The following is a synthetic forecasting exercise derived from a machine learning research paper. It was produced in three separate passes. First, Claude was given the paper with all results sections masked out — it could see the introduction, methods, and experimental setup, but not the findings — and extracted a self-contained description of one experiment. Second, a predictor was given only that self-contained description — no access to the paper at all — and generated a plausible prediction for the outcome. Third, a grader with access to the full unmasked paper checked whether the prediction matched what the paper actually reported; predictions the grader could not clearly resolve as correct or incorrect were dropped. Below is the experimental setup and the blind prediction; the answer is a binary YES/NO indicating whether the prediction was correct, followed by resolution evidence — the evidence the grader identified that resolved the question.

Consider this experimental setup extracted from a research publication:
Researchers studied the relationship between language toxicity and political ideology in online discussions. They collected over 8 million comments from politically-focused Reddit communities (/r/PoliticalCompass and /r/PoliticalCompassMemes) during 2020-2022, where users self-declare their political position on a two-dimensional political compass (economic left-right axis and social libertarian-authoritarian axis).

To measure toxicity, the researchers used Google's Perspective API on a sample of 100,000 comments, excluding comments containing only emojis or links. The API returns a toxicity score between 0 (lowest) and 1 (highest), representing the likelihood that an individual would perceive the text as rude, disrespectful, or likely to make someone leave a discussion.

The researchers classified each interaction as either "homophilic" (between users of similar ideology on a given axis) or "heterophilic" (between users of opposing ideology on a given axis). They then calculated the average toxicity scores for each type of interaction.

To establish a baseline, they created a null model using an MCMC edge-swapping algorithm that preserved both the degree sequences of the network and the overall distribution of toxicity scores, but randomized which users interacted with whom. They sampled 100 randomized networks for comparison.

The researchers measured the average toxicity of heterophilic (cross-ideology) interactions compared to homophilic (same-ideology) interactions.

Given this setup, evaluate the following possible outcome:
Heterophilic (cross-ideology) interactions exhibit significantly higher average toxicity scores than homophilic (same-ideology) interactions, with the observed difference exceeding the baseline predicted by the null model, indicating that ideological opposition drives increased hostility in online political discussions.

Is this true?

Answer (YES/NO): YES